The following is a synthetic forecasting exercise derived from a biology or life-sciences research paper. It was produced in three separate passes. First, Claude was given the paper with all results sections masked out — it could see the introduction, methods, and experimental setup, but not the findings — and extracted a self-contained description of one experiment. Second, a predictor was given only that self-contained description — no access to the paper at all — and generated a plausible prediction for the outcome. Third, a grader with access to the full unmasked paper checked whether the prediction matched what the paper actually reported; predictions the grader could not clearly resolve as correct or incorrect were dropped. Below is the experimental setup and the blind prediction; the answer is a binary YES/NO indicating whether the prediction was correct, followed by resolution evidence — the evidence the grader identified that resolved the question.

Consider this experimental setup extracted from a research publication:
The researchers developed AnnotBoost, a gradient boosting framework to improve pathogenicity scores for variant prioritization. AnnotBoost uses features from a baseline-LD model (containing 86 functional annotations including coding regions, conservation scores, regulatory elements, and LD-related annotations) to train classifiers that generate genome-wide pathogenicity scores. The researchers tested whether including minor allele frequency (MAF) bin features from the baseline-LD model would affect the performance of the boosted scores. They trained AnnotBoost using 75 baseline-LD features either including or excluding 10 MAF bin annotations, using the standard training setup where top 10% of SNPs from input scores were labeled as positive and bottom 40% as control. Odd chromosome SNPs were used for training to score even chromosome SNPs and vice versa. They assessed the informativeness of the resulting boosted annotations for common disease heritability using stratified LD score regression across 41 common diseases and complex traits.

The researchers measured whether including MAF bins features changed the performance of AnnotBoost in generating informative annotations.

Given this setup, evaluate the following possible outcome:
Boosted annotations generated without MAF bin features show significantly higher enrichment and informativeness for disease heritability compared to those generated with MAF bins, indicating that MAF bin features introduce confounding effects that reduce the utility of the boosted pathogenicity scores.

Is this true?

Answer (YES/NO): NO